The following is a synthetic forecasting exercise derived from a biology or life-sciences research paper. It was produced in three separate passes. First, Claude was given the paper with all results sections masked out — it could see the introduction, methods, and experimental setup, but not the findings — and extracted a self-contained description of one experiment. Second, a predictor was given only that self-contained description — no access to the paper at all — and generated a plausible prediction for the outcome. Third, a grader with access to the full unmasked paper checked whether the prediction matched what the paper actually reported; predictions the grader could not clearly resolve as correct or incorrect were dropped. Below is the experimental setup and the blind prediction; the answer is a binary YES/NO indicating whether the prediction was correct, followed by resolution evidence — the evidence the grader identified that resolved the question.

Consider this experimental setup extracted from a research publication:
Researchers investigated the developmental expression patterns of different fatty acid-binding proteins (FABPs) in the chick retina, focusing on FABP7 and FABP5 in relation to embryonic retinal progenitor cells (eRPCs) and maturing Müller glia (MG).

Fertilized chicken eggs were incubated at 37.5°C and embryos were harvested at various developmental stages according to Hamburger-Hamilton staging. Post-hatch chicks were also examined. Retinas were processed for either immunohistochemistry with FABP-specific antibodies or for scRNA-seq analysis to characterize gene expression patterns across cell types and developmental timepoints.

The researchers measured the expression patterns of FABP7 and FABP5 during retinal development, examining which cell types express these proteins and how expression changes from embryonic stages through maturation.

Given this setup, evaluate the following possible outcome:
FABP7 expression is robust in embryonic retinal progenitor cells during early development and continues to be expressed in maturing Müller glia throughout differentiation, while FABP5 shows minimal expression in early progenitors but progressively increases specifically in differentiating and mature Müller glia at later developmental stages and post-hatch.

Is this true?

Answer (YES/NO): NO